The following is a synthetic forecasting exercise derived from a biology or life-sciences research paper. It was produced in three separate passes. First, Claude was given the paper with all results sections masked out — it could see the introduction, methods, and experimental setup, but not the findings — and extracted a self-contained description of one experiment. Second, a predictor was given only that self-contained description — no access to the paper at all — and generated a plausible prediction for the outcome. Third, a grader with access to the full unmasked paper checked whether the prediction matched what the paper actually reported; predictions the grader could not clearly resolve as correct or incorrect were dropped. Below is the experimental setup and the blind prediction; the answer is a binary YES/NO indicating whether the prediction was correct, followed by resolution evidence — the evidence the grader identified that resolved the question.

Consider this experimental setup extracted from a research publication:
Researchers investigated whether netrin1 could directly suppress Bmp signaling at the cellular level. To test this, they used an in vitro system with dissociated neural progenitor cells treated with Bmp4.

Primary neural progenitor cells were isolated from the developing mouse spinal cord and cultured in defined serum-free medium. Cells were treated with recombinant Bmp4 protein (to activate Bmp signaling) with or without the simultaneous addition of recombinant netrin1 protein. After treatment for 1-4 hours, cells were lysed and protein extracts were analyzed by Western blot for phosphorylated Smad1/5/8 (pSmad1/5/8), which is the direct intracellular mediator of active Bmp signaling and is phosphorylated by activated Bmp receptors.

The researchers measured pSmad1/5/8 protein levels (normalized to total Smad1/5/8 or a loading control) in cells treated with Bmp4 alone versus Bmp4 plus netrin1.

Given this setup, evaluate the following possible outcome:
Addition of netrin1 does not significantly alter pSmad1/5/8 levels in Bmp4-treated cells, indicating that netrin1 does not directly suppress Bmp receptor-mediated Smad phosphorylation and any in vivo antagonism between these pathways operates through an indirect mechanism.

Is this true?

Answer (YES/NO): NO